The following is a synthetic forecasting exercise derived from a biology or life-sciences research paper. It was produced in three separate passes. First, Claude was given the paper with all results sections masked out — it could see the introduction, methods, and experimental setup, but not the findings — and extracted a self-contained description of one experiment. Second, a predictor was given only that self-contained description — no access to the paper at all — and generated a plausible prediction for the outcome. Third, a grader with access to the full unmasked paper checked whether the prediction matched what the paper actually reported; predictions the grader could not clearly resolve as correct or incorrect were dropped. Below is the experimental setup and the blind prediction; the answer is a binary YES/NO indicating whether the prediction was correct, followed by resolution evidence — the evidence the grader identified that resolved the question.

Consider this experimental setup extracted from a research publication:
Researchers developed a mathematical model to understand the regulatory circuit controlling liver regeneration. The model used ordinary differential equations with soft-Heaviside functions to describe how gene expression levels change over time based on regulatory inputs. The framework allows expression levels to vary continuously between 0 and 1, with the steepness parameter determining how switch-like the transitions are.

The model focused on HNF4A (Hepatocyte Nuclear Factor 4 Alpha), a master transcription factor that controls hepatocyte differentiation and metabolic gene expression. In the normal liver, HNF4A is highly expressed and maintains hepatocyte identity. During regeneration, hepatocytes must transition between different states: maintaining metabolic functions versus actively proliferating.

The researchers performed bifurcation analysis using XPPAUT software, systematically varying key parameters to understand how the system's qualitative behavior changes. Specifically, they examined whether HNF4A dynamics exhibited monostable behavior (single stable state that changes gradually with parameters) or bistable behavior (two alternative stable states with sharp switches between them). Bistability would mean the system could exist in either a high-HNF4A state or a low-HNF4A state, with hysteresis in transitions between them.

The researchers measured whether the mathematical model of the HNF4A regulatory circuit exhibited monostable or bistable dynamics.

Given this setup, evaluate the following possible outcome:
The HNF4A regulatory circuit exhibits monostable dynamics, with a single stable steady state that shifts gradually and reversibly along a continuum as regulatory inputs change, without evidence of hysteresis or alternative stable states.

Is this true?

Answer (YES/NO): NO